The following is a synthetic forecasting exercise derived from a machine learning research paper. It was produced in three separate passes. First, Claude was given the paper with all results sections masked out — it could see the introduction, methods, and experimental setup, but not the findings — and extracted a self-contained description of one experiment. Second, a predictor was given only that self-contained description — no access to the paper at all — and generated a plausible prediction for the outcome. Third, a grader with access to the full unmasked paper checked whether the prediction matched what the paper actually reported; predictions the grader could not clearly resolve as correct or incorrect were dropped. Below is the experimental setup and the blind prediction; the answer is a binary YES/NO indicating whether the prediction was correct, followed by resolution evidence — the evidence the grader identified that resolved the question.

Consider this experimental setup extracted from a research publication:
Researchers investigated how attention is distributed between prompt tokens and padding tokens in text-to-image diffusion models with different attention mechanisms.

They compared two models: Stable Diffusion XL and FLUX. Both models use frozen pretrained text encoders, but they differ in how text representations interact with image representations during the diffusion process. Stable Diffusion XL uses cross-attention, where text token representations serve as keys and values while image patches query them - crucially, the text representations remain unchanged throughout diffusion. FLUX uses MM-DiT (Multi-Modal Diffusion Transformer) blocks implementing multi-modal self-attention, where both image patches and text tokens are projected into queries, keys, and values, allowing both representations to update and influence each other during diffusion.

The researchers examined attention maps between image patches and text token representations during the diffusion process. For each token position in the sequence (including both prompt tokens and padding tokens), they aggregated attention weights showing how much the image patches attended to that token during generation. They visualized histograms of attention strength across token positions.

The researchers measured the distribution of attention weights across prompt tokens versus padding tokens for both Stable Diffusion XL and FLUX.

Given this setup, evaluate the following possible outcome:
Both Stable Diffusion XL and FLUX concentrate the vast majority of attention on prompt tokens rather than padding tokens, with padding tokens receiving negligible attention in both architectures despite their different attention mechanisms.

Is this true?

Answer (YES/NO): NO